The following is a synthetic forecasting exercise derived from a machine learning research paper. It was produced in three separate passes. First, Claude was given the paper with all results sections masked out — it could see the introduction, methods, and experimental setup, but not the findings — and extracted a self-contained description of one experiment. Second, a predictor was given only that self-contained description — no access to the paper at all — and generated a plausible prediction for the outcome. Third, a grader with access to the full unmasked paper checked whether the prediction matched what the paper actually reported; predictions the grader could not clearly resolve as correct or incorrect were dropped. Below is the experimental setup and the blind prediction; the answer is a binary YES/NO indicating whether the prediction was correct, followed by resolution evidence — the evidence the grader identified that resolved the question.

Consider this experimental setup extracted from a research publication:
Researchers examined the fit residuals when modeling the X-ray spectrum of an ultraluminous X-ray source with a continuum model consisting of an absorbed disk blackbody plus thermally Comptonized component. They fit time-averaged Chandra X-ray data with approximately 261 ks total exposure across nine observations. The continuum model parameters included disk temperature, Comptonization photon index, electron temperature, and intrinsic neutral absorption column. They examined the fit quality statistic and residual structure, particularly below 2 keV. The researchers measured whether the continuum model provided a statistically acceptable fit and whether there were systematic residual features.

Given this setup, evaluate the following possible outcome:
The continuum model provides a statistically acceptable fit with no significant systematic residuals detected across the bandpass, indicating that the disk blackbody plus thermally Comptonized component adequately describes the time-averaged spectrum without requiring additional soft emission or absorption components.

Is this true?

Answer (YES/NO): NO